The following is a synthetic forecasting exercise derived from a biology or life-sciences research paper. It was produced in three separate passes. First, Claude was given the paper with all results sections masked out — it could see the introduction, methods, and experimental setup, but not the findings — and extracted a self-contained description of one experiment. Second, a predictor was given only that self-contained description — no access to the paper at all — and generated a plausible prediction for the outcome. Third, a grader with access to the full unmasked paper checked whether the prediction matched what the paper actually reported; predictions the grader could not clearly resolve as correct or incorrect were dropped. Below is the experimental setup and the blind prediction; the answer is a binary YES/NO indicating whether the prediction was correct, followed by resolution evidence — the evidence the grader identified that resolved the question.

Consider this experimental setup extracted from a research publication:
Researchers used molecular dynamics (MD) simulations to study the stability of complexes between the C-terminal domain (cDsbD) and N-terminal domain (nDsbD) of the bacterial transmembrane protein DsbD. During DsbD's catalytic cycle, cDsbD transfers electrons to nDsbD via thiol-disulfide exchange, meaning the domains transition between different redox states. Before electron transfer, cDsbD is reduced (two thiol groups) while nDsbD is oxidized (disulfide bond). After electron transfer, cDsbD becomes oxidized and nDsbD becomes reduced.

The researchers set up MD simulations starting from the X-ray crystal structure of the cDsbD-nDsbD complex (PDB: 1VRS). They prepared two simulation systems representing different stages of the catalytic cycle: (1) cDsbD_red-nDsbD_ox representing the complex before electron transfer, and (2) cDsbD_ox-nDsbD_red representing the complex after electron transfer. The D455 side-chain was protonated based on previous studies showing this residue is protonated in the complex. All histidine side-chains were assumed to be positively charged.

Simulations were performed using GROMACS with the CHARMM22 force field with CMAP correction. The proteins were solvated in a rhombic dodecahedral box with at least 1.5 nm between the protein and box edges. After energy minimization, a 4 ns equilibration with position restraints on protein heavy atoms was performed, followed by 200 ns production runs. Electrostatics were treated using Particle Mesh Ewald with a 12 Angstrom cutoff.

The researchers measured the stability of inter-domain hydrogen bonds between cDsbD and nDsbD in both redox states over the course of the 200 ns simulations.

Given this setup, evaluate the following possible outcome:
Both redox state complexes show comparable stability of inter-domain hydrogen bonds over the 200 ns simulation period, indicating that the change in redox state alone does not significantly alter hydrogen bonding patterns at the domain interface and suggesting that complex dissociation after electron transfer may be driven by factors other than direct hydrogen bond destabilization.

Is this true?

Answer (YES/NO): NO